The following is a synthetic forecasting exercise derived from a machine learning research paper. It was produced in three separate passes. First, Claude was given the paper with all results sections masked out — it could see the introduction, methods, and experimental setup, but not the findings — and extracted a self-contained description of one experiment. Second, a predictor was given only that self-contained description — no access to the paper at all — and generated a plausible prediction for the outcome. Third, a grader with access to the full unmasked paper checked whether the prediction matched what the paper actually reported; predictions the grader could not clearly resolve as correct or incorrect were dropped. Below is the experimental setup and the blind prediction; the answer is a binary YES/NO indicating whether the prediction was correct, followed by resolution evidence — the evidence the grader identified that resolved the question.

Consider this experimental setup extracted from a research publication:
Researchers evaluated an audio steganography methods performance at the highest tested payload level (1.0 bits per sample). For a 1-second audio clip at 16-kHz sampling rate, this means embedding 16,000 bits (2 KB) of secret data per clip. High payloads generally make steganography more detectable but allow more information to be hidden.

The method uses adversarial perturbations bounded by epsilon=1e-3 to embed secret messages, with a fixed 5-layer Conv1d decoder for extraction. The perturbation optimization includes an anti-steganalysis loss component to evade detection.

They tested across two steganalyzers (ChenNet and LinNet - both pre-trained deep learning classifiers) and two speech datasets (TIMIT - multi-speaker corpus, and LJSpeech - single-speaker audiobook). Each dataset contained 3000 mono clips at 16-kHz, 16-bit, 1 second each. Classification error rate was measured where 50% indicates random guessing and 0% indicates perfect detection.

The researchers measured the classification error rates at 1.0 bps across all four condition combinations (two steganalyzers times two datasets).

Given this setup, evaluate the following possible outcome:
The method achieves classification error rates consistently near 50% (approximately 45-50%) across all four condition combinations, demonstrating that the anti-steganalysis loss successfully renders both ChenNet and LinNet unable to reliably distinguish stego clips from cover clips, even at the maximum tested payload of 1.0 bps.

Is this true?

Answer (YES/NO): NO